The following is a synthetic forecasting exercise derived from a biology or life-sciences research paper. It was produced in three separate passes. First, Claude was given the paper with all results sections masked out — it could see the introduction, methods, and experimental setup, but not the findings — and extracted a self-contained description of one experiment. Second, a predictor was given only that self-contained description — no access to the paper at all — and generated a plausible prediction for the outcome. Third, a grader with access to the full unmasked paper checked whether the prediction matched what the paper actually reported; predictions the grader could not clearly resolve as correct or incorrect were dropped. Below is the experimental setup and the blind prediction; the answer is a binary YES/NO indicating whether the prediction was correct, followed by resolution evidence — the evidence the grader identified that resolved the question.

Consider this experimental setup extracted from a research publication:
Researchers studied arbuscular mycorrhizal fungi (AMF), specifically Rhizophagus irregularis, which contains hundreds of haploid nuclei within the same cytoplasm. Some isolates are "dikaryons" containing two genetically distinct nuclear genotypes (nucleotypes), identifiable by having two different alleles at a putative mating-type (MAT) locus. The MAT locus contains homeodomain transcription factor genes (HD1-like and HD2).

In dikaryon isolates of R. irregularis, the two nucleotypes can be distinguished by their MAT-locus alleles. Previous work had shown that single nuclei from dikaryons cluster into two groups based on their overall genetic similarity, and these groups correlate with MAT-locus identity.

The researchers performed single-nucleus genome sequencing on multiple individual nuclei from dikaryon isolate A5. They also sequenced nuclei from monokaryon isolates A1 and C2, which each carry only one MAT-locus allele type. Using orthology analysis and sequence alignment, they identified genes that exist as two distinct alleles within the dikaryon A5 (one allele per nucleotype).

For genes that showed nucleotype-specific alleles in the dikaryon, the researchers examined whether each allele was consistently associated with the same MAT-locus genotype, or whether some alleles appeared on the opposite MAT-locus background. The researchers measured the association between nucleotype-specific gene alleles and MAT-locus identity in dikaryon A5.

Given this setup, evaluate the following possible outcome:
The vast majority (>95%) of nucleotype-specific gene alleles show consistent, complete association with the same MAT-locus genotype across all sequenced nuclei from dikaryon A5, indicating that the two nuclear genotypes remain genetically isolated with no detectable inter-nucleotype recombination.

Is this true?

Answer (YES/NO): NO